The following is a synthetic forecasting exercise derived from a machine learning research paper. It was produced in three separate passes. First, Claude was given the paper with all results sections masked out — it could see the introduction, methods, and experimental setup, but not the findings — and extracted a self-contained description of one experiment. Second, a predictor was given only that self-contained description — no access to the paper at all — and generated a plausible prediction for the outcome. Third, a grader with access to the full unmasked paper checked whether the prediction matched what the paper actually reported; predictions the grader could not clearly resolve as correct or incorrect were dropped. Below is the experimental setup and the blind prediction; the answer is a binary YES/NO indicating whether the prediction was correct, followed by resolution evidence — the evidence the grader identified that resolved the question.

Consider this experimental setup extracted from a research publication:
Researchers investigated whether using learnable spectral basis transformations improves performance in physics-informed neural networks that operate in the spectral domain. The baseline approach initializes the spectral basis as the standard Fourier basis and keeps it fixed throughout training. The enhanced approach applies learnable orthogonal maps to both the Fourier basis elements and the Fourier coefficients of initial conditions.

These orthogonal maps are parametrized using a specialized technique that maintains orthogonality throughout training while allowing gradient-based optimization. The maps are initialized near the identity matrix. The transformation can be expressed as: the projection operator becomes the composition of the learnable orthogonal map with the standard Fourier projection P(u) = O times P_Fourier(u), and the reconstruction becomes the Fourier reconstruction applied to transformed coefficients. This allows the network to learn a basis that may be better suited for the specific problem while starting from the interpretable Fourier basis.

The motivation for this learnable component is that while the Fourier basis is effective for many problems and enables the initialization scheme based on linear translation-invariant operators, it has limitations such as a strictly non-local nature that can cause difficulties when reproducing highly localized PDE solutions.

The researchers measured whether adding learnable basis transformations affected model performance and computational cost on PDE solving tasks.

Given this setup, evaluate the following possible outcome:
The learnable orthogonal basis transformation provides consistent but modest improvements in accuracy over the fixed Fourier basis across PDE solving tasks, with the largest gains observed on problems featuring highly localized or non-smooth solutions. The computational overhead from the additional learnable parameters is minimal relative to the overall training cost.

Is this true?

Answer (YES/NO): NO